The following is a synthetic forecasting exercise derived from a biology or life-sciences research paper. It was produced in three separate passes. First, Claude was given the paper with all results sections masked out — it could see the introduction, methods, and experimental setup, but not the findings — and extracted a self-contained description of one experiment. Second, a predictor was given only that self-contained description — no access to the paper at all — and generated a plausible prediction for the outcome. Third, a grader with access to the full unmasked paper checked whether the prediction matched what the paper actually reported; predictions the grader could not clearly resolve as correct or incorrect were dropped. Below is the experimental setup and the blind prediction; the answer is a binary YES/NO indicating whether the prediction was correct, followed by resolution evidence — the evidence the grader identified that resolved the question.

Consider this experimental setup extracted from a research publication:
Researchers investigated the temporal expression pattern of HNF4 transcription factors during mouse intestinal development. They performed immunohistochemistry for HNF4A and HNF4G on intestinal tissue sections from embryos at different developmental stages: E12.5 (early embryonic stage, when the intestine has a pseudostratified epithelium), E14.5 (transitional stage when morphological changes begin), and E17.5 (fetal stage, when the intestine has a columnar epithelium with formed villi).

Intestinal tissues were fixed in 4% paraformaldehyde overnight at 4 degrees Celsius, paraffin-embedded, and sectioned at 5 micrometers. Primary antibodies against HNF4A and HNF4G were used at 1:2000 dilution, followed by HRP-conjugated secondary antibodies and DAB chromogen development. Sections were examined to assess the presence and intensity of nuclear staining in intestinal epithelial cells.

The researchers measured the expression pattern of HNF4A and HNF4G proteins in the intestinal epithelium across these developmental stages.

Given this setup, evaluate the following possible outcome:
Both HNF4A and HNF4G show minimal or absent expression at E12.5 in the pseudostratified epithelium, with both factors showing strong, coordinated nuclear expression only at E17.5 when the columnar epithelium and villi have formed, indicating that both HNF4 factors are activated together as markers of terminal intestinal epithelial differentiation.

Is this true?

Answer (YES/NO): NO